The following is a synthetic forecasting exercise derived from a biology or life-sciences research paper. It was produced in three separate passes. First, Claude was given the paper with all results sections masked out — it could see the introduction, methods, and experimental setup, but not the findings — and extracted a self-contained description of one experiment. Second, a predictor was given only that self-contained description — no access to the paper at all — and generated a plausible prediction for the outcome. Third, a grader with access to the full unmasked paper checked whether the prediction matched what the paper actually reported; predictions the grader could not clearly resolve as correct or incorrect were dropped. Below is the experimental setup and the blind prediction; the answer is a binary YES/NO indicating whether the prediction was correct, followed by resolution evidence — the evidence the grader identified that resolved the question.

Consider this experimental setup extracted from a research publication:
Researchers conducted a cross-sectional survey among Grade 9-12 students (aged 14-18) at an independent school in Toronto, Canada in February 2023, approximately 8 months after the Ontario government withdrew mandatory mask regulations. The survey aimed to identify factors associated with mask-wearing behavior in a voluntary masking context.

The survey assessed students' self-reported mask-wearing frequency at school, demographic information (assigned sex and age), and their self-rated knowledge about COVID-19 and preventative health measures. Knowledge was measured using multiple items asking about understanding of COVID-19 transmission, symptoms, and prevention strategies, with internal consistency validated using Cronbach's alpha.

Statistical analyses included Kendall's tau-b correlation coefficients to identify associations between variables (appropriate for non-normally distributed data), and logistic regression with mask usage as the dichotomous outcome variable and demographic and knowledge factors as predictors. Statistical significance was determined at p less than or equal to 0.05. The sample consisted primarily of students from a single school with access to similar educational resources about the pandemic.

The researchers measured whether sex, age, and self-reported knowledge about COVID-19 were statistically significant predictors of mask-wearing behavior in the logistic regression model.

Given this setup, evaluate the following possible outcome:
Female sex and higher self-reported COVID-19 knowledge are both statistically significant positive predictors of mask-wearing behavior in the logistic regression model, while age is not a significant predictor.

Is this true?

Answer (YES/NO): NO